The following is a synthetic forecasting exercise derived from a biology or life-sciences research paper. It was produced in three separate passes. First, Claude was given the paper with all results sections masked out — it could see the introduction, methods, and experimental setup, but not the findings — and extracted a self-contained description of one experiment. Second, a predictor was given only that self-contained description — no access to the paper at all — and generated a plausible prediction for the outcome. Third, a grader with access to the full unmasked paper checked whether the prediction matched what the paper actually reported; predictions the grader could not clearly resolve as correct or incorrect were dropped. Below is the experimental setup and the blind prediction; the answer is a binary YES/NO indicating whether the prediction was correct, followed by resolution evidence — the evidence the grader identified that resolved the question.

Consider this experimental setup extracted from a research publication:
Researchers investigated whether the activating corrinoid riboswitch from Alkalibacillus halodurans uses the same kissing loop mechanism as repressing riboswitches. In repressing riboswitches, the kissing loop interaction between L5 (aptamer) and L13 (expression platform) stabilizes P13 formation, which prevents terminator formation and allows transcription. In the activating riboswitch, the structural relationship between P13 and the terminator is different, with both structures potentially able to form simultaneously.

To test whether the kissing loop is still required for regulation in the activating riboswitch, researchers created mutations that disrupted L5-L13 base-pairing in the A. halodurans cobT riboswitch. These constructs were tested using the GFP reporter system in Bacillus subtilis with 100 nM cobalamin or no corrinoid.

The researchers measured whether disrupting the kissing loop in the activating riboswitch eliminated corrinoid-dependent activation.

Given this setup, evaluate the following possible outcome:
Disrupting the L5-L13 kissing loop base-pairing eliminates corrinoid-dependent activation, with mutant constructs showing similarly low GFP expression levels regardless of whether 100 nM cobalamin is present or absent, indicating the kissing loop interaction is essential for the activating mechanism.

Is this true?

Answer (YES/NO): YES